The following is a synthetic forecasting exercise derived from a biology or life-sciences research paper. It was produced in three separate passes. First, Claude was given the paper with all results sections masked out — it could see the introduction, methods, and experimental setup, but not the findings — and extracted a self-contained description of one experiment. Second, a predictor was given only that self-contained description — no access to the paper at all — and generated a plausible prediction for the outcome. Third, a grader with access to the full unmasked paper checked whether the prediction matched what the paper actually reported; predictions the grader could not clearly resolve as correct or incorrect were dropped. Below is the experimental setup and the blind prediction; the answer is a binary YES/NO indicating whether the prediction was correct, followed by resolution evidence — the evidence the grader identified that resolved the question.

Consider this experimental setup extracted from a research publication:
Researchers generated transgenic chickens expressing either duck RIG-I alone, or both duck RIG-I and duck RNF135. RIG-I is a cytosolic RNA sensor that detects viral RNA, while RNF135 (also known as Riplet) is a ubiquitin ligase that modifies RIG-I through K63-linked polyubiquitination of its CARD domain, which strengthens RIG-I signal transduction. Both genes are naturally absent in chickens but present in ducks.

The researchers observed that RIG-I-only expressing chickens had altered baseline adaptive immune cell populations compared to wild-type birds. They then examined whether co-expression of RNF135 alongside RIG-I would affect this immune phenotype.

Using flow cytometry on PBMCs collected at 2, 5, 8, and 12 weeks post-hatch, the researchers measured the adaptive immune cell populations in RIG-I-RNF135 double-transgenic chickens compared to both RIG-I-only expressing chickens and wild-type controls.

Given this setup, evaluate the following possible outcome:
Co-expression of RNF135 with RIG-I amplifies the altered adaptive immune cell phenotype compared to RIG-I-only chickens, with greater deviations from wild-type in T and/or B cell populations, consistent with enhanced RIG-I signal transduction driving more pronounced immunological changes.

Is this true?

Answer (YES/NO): NO